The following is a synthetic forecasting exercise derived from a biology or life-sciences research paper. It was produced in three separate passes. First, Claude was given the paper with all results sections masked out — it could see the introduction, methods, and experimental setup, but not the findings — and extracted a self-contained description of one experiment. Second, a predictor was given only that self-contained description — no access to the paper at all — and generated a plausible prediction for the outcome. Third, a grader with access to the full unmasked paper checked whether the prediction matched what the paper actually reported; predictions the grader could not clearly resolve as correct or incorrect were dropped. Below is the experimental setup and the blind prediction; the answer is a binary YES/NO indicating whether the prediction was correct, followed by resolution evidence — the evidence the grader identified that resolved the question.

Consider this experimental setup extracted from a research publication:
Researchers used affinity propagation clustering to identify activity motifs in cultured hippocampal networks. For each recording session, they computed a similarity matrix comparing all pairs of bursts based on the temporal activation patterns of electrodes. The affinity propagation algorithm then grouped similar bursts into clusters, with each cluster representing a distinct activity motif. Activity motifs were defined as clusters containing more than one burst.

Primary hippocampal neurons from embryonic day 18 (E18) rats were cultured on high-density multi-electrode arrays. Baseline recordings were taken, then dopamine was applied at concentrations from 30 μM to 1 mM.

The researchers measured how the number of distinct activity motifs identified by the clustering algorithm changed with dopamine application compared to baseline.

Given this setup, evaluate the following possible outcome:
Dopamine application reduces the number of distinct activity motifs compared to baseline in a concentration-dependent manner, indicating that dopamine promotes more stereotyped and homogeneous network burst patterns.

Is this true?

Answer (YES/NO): NO